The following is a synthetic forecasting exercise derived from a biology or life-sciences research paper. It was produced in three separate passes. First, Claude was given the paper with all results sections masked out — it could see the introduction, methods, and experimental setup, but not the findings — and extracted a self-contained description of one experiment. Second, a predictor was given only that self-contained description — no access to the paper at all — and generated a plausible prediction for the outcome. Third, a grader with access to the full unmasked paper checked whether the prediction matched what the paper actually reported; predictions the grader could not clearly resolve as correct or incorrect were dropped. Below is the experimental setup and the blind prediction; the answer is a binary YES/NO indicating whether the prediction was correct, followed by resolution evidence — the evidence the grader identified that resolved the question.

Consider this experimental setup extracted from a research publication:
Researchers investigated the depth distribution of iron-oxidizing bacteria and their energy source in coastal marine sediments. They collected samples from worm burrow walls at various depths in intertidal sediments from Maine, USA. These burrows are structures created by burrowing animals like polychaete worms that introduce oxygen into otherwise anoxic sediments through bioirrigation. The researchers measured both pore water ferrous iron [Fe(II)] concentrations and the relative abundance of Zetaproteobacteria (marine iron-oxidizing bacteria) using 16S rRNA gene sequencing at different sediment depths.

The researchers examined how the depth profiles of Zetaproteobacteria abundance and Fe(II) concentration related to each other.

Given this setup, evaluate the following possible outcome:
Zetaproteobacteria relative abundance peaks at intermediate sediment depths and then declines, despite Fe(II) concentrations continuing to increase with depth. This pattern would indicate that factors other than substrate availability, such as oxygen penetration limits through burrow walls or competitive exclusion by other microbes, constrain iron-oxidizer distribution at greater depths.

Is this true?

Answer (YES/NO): NO